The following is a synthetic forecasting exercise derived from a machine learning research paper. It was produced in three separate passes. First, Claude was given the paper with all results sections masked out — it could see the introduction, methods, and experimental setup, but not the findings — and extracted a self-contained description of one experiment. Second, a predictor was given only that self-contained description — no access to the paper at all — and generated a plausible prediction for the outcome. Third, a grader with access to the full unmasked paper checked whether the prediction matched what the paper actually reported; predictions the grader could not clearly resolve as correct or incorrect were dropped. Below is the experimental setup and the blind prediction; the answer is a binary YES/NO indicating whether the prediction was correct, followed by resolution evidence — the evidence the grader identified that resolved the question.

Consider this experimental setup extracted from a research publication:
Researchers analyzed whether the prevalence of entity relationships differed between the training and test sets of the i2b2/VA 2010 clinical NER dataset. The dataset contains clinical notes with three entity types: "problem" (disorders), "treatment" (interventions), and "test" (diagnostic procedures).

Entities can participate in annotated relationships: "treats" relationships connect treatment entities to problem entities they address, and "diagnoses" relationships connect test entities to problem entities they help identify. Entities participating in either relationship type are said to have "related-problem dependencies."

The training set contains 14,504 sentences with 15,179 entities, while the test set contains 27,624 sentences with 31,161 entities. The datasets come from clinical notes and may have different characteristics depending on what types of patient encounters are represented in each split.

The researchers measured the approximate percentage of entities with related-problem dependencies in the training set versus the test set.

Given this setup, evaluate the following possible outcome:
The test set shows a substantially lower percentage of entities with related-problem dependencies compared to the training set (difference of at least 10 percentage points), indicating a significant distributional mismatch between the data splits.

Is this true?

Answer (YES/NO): YES